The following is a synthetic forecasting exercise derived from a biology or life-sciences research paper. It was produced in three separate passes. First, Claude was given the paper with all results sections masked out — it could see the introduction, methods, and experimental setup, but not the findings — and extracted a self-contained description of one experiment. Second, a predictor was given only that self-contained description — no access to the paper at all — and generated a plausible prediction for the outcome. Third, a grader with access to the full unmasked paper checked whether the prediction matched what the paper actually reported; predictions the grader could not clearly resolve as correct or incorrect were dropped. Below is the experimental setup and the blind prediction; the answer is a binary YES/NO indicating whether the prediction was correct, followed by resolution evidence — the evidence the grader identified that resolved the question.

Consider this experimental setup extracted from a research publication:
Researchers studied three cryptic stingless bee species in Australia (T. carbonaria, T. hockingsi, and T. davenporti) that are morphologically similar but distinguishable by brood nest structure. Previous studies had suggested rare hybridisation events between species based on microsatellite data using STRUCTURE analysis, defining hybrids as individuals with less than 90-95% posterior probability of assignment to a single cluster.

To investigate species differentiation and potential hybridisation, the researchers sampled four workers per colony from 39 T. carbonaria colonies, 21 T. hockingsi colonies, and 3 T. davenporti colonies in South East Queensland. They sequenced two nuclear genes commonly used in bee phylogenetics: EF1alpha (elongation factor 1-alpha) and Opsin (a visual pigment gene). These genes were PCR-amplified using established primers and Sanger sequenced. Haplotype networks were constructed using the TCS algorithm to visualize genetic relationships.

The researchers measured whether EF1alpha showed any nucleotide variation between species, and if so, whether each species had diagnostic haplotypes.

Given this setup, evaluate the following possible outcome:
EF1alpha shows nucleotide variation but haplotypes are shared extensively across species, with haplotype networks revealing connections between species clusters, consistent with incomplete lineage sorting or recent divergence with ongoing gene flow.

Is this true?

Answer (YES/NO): NO